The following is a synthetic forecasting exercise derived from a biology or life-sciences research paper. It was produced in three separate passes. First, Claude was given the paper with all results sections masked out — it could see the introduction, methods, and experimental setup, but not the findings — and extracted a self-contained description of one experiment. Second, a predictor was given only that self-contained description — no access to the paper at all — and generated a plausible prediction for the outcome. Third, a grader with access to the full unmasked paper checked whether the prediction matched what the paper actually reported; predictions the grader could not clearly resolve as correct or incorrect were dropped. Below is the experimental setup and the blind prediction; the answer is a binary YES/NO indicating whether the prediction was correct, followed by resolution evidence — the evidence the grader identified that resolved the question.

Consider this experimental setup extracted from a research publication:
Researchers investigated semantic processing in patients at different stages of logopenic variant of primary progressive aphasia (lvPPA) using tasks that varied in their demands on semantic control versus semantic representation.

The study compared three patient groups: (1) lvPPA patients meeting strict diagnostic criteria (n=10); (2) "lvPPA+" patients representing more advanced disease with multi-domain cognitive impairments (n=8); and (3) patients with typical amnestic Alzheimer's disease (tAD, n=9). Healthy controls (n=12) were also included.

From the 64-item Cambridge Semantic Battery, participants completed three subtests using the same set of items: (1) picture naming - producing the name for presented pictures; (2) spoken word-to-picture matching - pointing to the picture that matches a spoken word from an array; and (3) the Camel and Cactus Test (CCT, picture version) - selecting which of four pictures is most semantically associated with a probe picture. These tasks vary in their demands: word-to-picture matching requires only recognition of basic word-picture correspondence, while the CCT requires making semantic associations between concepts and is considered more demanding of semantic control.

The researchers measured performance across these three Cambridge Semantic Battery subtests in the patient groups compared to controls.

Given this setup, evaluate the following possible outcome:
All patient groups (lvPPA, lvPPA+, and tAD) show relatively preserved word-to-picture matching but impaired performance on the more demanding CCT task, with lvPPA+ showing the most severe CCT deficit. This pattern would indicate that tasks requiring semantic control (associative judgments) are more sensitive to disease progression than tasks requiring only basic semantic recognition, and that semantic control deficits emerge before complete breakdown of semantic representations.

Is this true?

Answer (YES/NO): NO